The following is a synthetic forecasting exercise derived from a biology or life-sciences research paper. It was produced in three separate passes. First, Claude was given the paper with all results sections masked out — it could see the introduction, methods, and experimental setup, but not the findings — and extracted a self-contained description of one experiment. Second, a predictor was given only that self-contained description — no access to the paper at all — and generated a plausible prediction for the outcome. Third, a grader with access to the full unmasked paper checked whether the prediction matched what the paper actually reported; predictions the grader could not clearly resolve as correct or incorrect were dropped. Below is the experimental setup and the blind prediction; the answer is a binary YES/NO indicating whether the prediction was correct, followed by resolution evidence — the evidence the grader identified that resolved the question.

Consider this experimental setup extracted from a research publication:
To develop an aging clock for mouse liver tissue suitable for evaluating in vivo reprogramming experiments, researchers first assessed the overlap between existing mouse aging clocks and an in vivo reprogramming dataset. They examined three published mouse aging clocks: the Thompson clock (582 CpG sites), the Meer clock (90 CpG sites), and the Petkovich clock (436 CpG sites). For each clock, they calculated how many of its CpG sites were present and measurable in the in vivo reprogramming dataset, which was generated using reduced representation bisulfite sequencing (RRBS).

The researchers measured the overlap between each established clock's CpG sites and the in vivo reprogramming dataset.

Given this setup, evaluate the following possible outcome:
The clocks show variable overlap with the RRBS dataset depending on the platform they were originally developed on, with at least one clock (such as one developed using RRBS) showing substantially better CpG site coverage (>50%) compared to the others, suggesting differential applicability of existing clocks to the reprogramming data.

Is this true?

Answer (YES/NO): NO